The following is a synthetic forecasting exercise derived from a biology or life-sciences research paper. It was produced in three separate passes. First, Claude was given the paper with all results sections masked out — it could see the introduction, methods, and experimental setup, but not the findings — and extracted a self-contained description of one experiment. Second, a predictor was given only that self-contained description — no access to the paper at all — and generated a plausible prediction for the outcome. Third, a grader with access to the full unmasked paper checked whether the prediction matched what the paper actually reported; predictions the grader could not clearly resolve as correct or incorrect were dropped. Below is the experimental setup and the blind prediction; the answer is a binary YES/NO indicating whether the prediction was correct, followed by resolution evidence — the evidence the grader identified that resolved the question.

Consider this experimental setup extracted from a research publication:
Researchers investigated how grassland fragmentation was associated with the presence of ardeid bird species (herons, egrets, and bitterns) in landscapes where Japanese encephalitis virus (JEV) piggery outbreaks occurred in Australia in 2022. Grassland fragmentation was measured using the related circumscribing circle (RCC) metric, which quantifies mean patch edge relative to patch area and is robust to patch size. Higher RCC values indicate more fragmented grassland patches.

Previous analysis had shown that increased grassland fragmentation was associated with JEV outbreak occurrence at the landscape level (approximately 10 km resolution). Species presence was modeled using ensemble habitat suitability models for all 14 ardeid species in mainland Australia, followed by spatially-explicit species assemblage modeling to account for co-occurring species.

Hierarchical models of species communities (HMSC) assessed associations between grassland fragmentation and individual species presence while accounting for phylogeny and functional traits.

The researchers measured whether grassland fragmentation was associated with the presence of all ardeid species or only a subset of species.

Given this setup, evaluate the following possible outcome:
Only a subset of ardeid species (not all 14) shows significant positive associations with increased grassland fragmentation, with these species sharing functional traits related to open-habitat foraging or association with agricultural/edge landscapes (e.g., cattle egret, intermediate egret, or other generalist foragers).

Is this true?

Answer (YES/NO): NO